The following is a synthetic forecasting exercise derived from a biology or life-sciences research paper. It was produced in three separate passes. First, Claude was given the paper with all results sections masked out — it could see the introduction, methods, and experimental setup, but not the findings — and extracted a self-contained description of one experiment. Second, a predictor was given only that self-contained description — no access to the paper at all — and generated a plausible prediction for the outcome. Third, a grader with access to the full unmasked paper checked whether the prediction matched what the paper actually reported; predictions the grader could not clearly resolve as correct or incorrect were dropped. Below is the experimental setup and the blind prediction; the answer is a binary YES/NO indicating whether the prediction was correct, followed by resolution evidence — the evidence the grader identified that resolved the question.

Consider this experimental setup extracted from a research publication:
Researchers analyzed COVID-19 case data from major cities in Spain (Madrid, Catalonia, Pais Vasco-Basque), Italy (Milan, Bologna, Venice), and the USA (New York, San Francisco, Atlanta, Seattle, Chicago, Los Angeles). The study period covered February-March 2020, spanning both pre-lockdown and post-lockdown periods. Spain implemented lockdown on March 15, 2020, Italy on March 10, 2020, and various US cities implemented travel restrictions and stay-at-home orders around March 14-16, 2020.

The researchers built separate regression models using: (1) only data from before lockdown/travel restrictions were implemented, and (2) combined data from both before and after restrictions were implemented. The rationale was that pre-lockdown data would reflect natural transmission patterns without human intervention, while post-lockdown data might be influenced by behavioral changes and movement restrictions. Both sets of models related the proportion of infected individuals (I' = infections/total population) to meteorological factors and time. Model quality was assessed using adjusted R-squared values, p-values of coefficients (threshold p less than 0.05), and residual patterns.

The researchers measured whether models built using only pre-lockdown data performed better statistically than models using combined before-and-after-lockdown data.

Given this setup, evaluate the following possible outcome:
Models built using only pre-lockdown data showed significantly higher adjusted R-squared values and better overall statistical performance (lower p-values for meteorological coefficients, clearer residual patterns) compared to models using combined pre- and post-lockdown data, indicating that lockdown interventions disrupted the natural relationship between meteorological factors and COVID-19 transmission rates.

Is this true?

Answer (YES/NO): NO